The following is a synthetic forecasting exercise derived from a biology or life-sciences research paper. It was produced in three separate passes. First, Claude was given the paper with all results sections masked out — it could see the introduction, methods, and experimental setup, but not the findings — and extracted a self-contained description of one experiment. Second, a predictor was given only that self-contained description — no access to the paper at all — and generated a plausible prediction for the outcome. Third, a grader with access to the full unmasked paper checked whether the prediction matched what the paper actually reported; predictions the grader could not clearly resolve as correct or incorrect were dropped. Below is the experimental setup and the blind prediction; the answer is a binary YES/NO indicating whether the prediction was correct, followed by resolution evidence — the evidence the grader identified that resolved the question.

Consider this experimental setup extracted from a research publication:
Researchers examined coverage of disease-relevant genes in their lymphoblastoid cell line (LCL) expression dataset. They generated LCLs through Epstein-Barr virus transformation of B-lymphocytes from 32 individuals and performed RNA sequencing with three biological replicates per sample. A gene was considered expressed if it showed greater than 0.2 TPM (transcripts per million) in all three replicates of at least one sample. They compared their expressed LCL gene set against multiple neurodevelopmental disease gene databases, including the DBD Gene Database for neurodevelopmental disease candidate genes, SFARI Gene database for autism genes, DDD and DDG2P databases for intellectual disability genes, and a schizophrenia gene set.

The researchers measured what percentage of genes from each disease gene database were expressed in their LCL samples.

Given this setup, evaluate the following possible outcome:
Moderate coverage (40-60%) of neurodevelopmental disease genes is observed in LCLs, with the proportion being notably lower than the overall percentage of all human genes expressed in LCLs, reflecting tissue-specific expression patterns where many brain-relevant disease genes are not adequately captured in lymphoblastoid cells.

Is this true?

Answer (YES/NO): NO